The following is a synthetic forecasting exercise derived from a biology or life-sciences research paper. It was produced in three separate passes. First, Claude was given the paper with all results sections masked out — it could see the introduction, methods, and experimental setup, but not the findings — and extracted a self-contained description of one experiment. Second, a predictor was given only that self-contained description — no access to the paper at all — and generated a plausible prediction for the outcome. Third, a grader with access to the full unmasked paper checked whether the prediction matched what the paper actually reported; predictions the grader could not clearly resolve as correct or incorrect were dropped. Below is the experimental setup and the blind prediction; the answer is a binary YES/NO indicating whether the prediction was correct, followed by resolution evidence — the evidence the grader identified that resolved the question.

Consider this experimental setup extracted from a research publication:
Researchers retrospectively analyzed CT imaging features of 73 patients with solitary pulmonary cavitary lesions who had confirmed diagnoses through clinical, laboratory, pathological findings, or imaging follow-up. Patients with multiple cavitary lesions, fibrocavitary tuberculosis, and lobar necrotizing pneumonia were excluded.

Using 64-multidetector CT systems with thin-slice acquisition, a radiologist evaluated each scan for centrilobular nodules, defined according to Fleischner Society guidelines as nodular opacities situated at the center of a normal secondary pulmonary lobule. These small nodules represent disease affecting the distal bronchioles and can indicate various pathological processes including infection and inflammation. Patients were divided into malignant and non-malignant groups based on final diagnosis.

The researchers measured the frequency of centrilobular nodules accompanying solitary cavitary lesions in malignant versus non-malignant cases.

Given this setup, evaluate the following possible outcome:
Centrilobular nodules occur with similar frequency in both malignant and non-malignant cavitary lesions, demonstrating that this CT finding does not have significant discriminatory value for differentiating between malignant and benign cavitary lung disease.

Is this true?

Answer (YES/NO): NO